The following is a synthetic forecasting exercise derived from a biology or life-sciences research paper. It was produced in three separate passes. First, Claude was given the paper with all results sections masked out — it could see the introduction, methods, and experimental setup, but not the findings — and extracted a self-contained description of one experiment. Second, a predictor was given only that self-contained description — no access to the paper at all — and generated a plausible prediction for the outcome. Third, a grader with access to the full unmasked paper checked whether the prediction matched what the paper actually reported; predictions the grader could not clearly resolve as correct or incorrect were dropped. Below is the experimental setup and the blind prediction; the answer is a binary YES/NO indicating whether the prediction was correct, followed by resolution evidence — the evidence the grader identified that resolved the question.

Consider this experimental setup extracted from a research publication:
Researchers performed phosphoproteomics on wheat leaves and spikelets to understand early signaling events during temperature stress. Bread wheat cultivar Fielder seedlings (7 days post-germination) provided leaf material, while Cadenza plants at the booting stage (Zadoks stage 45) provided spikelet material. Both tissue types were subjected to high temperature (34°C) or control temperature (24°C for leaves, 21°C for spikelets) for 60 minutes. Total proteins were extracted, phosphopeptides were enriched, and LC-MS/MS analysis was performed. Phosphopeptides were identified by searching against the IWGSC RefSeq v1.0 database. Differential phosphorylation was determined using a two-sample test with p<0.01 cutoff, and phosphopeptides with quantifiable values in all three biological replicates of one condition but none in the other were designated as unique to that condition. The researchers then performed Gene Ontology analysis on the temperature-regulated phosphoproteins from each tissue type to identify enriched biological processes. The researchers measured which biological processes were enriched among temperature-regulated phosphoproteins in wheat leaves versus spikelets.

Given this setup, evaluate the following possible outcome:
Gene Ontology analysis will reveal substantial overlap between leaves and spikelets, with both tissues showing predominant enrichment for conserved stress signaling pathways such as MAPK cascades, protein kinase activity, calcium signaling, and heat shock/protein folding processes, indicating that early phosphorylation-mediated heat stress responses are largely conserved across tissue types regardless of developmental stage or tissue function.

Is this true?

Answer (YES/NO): NO